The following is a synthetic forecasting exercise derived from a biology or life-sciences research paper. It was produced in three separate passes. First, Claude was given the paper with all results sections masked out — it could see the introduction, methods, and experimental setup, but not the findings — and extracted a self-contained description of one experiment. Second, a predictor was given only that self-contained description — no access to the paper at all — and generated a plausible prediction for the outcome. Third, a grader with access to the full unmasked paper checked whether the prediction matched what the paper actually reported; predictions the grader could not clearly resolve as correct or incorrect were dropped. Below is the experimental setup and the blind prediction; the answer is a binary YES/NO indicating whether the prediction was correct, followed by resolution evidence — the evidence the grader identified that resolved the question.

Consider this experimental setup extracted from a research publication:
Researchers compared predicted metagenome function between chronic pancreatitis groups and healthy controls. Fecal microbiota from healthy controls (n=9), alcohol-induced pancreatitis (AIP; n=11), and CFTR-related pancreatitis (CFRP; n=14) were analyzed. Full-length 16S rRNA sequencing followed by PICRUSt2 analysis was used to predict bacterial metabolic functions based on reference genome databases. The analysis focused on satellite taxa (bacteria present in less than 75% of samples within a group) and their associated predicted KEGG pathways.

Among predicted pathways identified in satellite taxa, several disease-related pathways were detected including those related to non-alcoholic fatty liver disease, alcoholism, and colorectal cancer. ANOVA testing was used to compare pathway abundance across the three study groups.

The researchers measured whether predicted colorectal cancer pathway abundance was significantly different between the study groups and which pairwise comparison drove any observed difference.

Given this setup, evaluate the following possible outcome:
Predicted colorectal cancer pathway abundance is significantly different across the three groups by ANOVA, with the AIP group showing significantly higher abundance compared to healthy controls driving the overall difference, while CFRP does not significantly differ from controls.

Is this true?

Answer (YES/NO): YES